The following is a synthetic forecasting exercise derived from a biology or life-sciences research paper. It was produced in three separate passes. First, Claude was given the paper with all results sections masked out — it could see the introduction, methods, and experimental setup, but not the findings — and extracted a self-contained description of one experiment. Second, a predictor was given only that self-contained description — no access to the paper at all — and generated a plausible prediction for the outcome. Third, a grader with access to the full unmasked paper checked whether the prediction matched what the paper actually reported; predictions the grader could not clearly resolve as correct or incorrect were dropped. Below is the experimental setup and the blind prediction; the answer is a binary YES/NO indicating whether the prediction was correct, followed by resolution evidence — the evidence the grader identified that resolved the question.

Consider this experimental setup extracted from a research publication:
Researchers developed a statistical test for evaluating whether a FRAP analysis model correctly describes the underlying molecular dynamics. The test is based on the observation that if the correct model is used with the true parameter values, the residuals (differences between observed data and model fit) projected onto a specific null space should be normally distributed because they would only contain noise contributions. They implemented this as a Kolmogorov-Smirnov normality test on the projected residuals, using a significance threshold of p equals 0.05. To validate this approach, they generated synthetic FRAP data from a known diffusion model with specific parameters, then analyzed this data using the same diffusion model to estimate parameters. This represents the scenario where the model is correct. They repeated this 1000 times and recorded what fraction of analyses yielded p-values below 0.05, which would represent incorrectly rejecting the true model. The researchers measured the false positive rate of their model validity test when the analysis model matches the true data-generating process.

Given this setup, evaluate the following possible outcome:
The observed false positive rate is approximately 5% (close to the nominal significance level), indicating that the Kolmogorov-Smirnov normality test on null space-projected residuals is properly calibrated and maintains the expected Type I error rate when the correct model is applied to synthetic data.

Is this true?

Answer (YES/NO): YES